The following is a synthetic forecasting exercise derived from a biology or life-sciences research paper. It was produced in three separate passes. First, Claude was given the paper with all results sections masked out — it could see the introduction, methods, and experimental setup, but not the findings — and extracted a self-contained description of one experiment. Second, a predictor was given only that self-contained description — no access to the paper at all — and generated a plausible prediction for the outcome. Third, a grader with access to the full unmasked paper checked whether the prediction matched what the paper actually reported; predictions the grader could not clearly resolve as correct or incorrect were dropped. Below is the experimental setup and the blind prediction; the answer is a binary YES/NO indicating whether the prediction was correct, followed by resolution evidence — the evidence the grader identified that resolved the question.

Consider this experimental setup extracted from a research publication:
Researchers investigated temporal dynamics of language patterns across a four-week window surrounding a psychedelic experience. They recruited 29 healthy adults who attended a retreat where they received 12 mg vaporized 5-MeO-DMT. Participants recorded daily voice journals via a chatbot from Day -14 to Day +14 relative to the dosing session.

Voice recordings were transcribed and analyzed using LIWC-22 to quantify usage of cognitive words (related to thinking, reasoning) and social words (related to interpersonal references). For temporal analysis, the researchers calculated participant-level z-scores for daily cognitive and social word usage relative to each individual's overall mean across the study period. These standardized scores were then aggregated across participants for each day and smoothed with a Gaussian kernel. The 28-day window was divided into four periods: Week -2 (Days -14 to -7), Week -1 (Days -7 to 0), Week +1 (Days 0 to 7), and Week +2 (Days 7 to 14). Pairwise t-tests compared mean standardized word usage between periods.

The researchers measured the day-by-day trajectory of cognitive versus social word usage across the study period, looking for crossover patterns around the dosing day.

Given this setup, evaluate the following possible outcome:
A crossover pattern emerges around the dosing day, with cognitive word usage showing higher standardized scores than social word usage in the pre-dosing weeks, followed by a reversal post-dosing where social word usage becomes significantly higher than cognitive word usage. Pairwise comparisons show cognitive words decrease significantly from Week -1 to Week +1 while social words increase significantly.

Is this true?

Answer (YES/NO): NO